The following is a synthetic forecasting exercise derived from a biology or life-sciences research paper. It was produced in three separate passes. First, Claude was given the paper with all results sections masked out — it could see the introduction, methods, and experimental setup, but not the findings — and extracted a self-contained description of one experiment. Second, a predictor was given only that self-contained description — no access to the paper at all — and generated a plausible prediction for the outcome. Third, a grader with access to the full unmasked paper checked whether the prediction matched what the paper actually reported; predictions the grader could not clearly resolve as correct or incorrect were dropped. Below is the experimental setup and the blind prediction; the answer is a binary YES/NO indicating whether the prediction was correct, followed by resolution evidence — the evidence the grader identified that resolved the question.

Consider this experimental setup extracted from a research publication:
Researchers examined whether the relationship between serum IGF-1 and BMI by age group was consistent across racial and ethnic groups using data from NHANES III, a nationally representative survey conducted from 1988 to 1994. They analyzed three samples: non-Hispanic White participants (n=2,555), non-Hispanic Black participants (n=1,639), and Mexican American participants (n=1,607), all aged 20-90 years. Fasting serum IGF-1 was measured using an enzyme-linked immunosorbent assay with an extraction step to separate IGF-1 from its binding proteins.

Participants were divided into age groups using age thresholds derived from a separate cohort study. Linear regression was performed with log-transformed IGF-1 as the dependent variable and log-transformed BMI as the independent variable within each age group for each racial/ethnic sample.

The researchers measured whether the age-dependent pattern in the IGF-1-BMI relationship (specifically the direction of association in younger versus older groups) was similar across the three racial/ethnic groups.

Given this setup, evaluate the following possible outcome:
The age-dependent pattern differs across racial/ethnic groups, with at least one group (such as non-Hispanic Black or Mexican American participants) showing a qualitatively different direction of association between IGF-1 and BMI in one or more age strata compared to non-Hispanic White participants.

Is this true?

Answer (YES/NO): NO